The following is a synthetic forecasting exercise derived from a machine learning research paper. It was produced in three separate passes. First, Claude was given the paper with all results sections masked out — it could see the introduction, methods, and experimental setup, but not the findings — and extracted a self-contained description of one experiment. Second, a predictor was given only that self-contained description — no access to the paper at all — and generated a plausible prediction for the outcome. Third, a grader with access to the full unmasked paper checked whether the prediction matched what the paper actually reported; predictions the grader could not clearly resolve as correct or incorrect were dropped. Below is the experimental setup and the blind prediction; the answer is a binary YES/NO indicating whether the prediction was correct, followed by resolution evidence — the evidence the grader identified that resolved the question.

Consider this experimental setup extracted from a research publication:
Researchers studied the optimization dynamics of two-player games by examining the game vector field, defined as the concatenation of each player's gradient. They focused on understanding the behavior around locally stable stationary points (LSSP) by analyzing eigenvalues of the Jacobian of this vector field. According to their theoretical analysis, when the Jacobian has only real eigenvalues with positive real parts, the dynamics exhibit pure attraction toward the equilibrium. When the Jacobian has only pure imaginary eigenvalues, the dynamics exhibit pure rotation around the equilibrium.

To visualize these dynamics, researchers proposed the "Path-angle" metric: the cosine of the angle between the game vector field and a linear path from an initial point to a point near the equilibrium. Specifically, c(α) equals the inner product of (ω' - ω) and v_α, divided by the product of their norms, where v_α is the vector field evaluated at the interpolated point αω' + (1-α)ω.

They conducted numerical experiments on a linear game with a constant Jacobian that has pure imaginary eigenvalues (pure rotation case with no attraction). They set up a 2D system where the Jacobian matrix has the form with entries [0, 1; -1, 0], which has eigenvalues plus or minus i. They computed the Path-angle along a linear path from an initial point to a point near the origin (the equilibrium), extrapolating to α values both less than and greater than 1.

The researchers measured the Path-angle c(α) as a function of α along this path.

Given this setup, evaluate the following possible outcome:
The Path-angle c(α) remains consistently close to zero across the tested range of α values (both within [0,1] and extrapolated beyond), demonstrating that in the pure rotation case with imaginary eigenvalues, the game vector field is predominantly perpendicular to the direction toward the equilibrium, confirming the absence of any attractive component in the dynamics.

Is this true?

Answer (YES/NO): NO